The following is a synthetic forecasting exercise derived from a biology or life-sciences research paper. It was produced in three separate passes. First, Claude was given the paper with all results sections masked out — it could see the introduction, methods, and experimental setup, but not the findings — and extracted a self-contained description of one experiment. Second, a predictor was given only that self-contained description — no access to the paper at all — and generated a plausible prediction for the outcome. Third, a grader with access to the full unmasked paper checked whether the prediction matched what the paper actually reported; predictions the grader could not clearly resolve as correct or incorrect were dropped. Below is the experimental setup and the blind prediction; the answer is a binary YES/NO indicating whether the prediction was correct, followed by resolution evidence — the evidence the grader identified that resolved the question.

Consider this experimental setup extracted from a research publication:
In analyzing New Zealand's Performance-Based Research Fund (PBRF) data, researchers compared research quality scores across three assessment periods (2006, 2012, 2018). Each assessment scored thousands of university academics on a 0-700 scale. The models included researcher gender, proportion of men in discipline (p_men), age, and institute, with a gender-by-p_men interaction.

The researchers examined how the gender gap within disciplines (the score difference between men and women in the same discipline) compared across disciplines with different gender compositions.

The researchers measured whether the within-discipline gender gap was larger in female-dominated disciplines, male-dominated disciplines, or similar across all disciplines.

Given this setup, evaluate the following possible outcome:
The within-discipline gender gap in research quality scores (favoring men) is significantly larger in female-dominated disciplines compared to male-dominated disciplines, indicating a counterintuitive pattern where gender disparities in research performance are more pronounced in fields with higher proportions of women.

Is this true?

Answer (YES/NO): YES